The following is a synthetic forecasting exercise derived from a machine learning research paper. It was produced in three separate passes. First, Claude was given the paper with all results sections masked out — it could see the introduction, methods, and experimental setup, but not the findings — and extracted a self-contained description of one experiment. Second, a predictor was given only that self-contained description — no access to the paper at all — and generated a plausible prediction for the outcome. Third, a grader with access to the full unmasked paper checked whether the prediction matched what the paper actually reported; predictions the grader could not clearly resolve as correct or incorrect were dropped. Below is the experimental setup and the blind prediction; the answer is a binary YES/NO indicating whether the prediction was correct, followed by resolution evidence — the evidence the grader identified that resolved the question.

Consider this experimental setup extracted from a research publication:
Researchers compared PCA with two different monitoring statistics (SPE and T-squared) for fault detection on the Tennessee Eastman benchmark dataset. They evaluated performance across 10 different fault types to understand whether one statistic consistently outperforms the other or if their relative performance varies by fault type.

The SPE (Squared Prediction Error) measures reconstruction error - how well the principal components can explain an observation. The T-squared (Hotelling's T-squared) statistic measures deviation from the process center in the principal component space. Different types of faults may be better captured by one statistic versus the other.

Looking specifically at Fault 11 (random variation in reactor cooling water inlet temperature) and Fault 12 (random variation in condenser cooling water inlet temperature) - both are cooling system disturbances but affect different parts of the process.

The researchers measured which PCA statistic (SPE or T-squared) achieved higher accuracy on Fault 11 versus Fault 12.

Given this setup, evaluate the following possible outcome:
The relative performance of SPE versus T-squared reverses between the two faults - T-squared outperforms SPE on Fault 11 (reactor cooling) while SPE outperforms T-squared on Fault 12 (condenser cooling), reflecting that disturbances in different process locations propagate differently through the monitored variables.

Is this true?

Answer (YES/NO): NO